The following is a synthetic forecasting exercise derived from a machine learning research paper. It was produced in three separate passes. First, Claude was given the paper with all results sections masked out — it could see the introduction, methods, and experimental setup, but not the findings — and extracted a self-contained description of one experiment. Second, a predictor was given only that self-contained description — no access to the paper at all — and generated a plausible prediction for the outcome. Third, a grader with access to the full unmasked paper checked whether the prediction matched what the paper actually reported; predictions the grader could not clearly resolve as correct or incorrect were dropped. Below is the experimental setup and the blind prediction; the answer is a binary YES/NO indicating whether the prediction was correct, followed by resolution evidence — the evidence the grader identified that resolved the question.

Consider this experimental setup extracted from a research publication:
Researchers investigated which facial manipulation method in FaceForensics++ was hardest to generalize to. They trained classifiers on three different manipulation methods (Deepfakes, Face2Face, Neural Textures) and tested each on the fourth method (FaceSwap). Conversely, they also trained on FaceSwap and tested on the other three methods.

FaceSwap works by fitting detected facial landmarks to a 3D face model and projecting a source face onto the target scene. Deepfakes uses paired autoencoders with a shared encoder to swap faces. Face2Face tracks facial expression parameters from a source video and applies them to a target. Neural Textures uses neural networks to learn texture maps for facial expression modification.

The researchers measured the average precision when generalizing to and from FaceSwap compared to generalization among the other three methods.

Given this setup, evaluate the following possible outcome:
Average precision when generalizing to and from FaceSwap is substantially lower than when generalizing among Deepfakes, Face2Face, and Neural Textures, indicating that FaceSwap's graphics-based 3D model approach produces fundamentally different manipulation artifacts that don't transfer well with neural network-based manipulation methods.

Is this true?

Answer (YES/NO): YES